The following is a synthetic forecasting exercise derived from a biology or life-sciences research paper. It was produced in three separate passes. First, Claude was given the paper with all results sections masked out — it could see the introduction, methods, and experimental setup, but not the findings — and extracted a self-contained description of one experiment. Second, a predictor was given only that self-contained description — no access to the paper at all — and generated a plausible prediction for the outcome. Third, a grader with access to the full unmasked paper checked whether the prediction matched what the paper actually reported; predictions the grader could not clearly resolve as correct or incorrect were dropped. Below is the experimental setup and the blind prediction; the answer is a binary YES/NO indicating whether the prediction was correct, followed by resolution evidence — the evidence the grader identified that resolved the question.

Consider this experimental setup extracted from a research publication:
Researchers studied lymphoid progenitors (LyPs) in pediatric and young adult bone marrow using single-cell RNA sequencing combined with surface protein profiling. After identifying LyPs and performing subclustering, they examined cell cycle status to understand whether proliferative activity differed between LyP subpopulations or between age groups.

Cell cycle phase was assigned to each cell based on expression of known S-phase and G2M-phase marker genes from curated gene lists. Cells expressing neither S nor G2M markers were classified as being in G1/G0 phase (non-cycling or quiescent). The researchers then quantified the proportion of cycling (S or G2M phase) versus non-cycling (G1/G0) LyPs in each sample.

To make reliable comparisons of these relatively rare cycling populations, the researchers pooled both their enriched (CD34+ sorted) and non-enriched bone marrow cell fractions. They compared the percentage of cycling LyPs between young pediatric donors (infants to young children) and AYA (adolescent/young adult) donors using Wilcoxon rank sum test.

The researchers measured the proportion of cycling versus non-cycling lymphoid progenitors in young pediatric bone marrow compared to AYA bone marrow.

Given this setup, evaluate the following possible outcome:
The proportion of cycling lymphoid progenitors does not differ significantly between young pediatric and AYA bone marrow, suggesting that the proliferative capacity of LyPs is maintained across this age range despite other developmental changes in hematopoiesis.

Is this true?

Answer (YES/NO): NO